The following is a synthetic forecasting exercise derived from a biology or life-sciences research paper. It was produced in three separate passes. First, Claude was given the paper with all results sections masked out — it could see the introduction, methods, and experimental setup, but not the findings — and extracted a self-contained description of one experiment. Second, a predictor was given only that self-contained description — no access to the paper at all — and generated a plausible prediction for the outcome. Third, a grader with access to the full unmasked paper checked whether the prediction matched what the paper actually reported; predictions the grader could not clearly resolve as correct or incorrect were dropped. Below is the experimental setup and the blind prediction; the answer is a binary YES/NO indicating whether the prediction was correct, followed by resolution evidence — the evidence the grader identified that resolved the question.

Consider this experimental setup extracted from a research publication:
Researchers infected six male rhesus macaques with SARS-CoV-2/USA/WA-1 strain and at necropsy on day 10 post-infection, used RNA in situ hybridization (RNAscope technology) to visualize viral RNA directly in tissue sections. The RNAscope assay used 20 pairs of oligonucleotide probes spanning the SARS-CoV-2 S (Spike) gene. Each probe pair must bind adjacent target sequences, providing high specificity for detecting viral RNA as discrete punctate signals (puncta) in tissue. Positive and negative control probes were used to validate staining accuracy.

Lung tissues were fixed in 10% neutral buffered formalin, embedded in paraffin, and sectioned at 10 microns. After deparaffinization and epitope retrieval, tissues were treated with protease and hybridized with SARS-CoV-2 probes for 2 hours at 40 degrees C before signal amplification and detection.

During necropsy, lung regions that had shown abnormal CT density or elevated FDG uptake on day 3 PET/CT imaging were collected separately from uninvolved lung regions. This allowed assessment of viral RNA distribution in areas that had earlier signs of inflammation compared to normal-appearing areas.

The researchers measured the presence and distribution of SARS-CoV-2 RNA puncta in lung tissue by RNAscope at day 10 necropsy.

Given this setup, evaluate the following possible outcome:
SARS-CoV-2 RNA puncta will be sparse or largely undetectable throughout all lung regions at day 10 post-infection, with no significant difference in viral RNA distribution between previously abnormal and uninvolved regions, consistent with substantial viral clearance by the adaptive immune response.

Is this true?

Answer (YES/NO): NO